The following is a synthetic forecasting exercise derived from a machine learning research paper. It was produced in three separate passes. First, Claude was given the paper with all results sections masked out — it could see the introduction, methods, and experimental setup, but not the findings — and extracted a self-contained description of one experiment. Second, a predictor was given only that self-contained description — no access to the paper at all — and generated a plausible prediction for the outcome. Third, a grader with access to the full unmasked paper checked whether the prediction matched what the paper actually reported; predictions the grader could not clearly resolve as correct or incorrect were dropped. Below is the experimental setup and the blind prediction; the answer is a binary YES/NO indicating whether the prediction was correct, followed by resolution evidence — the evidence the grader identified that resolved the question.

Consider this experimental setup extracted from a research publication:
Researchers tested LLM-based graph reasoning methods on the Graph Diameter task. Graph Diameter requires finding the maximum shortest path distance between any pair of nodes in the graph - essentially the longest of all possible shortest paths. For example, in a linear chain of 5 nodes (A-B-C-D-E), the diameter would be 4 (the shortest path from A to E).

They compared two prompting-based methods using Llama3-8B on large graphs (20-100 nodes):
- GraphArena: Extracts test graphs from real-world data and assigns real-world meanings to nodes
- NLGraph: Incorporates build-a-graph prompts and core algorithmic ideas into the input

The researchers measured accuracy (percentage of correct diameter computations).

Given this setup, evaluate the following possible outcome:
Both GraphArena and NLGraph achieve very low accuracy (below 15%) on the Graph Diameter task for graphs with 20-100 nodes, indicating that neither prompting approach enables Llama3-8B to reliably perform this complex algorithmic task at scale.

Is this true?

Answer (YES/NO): NO